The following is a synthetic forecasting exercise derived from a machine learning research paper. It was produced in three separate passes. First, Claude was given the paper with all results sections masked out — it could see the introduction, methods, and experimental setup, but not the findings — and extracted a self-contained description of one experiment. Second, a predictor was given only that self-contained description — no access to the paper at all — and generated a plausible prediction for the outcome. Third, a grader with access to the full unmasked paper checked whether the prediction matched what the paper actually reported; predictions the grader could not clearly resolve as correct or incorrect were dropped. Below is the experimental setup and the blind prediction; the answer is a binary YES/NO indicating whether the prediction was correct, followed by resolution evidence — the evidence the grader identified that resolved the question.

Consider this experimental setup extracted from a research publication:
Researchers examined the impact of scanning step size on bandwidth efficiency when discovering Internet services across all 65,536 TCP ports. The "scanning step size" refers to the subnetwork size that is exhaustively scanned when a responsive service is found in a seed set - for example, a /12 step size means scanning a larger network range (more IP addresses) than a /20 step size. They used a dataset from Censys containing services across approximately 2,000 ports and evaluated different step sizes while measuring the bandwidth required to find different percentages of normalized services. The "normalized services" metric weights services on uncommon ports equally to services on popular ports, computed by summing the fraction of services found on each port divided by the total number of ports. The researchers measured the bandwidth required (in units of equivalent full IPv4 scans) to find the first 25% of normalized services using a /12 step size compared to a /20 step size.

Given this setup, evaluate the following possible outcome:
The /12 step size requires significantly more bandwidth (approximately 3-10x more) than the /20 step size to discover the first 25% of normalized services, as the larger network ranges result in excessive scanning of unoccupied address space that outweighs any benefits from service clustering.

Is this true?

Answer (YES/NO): YES